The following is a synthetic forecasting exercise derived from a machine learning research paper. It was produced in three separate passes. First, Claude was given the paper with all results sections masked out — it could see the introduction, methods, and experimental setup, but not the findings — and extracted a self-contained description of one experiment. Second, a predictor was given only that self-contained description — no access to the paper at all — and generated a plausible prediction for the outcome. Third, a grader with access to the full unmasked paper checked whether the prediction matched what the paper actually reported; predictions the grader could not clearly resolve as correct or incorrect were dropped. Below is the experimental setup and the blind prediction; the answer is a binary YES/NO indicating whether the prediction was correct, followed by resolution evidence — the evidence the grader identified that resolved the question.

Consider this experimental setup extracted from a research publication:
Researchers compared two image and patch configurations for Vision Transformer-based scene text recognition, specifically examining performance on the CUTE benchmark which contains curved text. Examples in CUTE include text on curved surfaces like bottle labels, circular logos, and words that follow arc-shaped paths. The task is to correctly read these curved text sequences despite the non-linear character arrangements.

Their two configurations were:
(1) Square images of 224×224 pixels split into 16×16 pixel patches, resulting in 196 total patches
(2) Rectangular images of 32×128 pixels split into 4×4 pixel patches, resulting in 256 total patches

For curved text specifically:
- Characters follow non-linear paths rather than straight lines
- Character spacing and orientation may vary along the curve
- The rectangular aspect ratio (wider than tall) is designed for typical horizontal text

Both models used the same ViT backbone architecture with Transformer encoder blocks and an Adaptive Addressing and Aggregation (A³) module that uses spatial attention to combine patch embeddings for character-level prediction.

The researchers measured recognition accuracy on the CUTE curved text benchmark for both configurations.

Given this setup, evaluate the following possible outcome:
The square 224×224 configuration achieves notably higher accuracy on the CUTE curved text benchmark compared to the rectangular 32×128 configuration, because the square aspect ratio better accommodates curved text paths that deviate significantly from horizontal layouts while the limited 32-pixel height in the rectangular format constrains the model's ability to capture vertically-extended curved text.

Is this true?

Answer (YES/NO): YES